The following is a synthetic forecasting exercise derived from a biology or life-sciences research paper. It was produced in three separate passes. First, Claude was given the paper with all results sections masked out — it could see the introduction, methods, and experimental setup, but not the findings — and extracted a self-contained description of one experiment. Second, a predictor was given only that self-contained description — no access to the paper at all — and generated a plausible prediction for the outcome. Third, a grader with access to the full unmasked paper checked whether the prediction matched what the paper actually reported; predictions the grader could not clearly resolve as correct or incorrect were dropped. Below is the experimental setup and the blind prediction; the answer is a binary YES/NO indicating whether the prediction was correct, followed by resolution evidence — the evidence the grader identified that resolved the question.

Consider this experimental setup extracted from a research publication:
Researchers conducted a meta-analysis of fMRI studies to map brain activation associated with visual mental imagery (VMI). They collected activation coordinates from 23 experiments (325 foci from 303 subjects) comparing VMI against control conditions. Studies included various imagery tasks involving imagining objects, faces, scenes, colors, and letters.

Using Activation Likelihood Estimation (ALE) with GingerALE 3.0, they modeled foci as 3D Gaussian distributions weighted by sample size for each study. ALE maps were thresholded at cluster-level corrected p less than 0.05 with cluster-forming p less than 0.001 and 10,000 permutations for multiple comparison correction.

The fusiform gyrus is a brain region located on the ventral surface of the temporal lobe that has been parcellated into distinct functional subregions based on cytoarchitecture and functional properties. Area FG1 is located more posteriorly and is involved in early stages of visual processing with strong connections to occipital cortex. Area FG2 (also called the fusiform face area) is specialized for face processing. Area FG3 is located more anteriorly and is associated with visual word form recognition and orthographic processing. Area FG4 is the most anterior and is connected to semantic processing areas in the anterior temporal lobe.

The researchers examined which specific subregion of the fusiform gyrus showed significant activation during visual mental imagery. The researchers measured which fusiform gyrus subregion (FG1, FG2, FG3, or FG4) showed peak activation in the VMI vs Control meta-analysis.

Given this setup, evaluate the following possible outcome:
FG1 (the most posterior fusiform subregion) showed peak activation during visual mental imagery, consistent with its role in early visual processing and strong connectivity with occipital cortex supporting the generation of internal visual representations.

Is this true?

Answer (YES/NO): NO